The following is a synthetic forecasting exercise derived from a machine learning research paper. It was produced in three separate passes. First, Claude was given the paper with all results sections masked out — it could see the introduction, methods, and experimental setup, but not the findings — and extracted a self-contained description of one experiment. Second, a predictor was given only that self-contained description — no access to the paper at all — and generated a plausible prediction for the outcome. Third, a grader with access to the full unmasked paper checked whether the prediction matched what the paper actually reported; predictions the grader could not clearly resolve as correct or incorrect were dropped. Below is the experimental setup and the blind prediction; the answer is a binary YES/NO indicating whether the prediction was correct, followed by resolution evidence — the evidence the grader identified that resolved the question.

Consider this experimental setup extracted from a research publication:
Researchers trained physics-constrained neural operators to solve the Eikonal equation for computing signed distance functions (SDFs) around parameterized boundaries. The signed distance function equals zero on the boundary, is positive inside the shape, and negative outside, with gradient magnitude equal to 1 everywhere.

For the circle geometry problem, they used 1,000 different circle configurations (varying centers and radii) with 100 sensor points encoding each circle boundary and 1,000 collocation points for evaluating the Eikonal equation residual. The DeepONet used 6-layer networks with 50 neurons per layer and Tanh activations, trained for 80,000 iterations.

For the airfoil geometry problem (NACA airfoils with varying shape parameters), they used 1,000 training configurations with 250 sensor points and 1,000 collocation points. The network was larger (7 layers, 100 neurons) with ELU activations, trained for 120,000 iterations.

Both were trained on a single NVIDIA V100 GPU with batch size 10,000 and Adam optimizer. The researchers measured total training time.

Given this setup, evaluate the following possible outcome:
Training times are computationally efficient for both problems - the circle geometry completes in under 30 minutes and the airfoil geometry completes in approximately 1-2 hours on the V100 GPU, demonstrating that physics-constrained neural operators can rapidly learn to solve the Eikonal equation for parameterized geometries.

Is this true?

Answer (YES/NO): NO